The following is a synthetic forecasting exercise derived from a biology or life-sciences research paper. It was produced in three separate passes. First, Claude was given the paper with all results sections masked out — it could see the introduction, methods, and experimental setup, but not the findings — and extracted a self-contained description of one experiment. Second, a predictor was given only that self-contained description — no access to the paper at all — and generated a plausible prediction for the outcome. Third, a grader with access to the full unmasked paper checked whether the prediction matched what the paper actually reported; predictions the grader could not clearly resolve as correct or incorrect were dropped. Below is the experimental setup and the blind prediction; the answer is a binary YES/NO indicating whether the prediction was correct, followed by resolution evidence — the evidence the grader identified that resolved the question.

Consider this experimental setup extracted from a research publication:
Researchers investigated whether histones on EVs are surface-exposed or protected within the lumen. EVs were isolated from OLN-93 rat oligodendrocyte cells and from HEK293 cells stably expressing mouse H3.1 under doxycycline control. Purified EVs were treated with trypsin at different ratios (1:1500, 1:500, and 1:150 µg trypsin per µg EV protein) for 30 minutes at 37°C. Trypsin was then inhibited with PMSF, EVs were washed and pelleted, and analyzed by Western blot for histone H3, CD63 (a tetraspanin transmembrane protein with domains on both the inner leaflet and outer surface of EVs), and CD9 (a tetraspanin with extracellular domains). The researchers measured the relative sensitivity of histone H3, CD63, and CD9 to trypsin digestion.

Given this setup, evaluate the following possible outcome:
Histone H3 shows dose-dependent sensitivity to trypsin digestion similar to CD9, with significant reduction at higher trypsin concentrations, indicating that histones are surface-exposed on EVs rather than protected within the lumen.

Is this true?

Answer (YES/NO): NO